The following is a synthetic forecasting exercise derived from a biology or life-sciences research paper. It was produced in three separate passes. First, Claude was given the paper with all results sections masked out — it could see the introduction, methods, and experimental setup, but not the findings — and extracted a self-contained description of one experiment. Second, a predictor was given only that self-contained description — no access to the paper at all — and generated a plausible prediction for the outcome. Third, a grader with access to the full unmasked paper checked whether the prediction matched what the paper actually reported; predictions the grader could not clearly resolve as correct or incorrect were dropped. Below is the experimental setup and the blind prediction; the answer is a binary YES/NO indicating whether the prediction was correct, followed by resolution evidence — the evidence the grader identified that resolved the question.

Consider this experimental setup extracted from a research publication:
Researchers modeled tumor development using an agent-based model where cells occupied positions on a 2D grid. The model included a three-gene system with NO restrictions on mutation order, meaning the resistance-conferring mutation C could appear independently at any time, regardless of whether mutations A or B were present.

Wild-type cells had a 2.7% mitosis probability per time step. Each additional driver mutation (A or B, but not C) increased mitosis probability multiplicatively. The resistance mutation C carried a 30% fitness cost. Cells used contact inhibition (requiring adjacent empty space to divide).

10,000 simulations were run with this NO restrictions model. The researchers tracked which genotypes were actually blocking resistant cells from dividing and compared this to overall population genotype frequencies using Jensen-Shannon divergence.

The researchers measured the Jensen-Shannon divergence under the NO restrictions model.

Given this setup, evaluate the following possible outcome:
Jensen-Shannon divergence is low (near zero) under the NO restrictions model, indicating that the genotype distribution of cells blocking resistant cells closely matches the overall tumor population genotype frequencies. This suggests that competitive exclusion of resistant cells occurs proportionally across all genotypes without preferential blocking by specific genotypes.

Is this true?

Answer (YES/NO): YES